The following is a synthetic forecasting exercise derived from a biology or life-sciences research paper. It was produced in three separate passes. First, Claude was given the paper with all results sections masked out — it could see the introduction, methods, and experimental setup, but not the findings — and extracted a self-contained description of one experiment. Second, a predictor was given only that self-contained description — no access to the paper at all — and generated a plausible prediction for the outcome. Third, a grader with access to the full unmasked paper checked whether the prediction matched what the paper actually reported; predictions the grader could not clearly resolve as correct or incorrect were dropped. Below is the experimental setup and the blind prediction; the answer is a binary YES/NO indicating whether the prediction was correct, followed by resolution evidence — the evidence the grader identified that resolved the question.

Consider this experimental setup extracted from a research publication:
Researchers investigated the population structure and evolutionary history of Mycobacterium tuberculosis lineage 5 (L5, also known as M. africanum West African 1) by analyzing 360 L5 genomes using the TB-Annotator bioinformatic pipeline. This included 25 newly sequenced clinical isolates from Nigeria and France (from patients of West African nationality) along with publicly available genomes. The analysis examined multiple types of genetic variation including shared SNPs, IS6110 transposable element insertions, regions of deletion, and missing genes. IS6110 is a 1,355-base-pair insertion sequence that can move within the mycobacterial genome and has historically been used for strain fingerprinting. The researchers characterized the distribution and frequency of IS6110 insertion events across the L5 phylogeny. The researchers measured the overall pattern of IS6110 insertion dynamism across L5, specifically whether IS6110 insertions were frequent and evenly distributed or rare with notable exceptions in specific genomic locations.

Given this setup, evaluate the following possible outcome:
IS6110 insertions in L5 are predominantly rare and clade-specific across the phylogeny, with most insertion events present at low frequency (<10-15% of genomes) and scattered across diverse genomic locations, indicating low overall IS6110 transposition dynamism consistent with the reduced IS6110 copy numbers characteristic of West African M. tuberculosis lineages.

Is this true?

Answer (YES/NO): NO